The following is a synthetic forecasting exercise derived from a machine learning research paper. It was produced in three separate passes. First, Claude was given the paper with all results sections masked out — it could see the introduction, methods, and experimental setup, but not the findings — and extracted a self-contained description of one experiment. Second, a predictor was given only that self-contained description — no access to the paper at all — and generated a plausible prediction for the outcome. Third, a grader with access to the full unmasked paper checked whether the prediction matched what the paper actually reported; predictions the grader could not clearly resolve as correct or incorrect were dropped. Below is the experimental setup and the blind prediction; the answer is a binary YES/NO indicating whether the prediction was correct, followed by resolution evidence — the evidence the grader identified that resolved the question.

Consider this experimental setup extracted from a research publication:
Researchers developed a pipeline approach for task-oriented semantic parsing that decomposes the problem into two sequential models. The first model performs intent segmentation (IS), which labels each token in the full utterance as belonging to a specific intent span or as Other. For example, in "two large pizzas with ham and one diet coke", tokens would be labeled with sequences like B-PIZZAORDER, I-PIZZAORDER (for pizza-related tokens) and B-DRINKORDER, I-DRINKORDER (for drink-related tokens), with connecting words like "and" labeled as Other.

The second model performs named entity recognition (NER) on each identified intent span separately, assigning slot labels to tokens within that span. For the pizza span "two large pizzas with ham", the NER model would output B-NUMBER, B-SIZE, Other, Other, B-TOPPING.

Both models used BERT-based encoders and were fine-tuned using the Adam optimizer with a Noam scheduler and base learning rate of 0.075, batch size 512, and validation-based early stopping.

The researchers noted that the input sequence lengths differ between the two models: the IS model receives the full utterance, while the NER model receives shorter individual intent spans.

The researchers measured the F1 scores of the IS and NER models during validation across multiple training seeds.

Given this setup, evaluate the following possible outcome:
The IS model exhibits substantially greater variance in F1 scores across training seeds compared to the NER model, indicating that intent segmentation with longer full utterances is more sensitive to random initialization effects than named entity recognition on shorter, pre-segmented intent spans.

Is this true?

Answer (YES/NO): YES